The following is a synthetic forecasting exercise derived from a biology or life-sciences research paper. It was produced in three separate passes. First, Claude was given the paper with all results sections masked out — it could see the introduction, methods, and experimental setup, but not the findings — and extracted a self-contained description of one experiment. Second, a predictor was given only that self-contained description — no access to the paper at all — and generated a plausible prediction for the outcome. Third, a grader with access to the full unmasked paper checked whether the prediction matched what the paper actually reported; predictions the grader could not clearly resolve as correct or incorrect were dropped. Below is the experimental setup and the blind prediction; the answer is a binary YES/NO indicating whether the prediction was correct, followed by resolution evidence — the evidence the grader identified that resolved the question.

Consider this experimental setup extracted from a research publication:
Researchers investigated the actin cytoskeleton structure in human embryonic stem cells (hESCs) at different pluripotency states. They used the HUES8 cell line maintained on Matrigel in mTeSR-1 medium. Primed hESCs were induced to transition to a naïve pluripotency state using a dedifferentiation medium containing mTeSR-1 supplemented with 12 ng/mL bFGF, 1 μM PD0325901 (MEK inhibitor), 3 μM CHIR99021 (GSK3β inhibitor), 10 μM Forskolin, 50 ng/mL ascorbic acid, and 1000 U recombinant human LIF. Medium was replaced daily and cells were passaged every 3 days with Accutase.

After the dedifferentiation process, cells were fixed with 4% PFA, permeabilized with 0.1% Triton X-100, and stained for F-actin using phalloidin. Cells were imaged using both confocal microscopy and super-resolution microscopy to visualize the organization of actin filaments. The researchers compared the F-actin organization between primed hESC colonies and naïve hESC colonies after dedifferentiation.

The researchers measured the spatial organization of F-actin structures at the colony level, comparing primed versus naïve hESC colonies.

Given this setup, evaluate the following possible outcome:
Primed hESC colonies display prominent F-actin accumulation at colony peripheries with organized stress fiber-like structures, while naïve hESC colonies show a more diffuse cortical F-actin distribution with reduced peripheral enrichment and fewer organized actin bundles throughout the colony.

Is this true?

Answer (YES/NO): NO